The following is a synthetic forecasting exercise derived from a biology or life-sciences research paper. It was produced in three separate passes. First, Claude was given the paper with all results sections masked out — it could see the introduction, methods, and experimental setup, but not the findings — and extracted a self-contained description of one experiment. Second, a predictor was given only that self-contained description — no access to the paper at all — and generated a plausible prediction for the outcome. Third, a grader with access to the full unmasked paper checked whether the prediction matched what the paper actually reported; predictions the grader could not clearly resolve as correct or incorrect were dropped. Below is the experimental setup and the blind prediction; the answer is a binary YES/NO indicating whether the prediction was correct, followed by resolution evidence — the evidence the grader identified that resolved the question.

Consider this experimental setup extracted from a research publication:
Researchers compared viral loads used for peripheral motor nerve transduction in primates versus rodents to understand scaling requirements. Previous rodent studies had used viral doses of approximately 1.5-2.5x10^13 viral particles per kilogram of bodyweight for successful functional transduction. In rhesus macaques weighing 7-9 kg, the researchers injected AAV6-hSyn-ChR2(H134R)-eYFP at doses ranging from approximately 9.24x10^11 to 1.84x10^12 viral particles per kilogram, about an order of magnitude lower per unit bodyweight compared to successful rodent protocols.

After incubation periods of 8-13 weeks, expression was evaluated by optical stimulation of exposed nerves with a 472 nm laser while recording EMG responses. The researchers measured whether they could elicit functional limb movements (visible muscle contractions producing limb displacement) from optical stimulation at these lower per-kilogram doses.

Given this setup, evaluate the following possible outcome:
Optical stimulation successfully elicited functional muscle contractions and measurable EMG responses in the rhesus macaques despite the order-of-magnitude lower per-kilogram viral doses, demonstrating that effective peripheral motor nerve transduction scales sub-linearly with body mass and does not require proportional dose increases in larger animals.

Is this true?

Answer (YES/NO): NO